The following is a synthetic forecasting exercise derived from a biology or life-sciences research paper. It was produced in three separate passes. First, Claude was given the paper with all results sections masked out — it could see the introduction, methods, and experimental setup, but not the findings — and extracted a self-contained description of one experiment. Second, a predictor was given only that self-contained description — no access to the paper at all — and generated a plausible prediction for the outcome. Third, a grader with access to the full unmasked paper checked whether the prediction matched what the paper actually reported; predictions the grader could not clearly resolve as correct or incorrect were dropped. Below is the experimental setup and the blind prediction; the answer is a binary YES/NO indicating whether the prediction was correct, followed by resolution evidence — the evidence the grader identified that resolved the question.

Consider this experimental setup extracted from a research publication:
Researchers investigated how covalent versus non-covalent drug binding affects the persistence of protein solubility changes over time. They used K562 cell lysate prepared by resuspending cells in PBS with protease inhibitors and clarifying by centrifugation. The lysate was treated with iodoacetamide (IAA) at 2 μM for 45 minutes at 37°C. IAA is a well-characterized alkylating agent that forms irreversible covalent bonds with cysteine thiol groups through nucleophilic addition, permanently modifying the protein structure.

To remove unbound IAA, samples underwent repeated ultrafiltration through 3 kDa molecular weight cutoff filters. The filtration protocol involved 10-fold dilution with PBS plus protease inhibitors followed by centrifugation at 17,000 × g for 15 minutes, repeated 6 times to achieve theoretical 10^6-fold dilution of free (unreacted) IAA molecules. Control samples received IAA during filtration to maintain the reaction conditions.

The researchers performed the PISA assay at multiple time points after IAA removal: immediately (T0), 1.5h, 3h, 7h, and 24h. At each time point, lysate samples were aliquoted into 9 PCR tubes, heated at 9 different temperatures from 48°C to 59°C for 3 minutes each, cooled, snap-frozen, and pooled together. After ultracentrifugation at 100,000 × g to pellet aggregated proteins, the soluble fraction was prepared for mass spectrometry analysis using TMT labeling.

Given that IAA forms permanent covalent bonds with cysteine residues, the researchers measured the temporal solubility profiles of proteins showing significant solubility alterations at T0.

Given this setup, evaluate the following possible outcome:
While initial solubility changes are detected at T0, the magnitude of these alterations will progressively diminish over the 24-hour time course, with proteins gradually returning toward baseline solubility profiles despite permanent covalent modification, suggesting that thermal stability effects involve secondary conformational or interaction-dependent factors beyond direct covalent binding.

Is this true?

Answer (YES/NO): NO